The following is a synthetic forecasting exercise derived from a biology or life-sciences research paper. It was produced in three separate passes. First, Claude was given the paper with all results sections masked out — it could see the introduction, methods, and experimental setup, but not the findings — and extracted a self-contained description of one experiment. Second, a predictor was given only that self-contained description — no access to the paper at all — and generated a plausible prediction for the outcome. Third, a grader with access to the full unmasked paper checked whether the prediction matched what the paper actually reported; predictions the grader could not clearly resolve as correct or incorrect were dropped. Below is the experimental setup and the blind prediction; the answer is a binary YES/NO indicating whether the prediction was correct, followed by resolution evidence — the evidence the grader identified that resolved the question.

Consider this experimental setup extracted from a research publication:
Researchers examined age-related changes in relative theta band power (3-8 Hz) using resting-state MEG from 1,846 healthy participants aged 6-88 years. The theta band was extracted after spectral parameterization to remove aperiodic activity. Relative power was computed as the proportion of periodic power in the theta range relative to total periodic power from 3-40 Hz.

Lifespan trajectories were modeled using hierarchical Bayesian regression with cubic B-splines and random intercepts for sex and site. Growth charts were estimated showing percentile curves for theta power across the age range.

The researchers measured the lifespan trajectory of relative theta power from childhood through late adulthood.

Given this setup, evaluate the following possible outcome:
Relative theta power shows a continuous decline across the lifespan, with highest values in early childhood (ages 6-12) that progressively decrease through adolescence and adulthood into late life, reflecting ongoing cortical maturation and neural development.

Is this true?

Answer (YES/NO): NO